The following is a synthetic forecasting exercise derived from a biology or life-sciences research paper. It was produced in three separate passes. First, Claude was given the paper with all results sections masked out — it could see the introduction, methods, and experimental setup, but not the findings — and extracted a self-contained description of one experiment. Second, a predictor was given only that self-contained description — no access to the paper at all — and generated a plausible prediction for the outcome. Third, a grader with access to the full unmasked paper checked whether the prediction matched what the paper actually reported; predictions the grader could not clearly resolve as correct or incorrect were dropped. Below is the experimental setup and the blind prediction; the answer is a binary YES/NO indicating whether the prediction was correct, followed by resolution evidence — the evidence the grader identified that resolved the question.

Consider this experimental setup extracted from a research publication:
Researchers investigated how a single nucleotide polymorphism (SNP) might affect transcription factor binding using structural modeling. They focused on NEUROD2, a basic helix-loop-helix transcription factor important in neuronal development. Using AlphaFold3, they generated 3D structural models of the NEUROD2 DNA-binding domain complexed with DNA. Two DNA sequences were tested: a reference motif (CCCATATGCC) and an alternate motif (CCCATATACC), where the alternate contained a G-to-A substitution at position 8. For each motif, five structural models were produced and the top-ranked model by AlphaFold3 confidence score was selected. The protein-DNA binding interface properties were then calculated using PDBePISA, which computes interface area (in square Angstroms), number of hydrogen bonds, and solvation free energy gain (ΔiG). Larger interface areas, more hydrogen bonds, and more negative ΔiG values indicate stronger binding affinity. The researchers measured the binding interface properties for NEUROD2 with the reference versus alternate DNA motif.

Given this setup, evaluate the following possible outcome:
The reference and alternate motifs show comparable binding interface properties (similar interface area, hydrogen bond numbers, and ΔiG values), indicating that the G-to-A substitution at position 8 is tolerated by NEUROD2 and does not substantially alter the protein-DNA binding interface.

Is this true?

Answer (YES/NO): NO